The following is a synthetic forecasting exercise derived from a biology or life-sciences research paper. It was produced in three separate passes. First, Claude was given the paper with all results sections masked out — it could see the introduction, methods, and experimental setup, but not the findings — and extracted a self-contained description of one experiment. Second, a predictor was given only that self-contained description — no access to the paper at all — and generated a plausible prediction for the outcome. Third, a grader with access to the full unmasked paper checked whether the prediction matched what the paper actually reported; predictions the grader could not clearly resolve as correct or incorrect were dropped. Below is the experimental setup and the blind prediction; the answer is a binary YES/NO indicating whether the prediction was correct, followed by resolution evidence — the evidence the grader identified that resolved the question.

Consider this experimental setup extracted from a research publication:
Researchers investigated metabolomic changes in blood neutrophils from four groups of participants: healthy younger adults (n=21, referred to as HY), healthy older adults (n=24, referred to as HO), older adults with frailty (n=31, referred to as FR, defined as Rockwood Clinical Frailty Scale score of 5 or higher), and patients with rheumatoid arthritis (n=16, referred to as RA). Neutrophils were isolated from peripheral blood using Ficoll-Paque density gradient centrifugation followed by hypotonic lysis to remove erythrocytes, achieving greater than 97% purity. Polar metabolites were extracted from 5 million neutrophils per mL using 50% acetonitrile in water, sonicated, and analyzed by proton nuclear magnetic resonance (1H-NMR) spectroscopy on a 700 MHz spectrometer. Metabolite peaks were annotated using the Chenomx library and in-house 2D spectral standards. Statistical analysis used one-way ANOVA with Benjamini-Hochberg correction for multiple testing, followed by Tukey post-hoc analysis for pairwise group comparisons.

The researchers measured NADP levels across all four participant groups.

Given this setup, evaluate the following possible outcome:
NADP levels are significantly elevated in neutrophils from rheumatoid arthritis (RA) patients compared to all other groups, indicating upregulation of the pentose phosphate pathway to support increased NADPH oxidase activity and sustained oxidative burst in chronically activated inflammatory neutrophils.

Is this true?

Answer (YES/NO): NO